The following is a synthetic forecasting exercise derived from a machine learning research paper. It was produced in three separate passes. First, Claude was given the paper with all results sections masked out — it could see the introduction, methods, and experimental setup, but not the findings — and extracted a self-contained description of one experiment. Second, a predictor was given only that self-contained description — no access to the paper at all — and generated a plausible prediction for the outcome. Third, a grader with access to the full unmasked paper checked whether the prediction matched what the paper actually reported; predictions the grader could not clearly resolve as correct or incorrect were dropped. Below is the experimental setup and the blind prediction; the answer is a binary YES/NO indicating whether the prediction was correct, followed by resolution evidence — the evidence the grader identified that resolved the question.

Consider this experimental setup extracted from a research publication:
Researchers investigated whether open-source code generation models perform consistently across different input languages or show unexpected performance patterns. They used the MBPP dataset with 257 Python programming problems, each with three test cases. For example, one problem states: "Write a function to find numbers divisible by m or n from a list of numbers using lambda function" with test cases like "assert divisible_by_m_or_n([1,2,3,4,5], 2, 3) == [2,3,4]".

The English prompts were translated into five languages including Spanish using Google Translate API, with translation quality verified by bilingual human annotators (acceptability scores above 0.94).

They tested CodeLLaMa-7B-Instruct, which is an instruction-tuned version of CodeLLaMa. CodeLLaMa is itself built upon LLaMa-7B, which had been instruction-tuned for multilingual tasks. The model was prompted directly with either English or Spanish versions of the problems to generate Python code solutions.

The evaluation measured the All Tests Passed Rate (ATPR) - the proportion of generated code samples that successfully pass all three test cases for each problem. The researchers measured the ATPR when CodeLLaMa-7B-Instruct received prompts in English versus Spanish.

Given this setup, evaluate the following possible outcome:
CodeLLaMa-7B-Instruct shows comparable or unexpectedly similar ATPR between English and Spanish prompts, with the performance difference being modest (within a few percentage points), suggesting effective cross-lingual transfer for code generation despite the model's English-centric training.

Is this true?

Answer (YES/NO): NO